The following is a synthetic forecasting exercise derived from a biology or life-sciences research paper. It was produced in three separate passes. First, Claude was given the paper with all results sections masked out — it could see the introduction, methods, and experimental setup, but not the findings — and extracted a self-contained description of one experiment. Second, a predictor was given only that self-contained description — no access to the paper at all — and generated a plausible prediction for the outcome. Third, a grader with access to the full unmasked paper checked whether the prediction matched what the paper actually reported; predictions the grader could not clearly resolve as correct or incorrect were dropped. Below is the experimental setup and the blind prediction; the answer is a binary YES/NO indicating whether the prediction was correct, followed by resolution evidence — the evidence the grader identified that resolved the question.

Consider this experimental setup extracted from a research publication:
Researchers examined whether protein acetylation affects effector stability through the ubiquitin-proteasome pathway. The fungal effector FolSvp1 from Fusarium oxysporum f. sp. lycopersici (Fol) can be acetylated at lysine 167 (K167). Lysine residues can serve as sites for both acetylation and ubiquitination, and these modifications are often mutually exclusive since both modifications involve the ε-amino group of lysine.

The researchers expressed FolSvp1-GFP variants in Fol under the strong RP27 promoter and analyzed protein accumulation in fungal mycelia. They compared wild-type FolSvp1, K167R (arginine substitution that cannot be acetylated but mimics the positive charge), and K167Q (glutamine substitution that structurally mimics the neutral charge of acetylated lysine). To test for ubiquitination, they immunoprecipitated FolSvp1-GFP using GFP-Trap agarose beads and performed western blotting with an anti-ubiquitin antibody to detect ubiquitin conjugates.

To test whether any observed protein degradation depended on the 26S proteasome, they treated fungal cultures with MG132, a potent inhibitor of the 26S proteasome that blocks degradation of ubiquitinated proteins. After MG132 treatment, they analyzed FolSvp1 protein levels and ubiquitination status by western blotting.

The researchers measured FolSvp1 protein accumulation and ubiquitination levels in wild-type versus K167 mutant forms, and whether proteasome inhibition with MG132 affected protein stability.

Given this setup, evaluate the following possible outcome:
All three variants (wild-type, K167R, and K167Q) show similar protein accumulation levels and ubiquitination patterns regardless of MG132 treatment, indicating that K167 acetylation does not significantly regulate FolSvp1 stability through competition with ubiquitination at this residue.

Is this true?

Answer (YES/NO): NO